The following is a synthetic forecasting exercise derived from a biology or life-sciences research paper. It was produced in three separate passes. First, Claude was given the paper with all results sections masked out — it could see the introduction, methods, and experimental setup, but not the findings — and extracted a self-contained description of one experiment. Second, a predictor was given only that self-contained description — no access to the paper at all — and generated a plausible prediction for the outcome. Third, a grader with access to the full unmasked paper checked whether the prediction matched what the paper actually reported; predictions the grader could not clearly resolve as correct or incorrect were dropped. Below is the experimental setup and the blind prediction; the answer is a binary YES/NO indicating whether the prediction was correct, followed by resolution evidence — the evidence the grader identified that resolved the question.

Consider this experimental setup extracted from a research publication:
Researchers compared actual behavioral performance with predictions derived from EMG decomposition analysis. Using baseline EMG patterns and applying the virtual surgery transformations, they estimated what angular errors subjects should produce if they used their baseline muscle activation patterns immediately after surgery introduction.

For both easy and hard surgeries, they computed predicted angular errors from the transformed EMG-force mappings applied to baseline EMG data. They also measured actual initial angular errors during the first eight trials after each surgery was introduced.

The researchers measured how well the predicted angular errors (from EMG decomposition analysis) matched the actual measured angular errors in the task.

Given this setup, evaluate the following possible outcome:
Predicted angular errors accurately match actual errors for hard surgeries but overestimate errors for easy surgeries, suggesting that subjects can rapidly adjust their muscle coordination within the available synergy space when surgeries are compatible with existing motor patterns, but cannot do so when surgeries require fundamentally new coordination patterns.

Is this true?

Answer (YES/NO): NO